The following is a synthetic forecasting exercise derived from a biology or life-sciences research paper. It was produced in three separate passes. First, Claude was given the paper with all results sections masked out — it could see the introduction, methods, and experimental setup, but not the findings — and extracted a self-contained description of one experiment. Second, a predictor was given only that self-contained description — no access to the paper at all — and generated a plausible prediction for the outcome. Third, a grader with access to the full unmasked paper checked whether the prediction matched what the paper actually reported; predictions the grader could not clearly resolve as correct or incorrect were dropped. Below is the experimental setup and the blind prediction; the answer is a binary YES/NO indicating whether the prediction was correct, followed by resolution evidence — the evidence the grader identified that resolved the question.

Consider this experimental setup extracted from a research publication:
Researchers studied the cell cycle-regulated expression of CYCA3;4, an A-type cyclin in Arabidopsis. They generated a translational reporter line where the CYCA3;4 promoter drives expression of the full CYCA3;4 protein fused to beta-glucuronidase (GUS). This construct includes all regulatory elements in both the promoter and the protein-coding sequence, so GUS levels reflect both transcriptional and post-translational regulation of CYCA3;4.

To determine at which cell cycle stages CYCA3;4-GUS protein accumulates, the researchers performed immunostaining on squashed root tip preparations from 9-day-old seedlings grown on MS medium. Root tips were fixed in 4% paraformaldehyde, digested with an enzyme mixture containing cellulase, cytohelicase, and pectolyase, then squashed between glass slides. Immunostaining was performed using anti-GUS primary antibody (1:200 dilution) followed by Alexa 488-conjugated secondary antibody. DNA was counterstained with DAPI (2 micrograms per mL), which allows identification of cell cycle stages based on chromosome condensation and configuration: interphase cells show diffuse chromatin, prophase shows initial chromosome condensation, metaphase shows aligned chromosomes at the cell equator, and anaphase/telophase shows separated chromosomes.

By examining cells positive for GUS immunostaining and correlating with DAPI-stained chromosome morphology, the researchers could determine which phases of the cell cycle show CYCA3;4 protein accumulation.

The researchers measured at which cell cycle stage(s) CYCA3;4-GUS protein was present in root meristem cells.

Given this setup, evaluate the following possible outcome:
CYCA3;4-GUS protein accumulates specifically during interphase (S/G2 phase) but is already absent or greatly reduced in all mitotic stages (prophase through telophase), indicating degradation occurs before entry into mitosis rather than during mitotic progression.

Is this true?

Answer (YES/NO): NO